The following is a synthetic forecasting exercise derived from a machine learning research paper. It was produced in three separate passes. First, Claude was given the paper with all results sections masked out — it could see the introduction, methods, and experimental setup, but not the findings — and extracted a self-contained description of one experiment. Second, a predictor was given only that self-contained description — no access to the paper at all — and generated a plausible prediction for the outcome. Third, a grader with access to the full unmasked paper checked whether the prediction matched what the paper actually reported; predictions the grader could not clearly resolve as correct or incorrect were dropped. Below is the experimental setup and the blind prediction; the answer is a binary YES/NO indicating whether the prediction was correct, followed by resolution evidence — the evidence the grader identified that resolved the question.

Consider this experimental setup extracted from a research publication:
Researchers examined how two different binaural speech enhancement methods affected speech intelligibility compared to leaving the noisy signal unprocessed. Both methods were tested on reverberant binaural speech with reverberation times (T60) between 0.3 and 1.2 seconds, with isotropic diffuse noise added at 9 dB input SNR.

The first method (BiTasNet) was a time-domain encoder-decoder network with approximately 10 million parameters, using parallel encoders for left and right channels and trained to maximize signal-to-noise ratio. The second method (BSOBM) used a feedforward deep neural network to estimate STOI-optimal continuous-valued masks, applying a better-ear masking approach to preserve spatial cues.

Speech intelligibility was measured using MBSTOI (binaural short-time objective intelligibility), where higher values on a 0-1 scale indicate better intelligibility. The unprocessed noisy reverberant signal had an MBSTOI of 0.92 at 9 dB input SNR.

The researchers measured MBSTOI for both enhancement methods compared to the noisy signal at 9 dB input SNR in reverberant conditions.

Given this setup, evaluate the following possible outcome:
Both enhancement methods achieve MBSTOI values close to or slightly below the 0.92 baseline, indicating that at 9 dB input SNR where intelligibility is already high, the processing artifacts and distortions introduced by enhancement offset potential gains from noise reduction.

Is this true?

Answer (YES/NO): NO